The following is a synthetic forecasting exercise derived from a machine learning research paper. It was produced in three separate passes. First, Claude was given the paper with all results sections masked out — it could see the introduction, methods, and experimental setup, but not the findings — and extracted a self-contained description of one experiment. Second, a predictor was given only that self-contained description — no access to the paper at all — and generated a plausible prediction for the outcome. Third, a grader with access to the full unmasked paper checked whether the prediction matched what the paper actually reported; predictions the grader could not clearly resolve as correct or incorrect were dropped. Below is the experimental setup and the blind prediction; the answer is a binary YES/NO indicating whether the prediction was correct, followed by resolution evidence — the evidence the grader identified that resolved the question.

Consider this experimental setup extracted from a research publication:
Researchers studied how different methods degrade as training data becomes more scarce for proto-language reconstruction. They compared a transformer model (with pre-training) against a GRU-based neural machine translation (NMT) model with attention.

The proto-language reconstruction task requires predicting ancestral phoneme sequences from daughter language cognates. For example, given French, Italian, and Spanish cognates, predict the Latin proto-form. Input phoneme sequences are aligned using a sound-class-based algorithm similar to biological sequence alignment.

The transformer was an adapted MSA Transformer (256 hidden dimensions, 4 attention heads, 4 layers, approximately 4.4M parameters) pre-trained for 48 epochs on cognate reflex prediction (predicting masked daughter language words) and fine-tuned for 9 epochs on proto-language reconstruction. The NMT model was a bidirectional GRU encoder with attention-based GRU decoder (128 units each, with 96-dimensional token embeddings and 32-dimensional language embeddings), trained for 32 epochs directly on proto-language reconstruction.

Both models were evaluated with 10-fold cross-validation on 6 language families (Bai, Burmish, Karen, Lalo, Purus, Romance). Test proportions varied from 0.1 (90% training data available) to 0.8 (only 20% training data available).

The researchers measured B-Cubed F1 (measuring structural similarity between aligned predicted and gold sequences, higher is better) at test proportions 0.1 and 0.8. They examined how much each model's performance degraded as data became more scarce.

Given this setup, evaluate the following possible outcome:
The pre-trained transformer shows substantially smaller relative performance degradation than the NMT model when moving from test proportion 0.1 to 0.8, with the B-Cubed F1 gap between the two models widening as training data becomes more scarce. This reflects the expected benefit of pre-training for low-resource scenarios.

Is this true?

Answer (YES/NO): YES